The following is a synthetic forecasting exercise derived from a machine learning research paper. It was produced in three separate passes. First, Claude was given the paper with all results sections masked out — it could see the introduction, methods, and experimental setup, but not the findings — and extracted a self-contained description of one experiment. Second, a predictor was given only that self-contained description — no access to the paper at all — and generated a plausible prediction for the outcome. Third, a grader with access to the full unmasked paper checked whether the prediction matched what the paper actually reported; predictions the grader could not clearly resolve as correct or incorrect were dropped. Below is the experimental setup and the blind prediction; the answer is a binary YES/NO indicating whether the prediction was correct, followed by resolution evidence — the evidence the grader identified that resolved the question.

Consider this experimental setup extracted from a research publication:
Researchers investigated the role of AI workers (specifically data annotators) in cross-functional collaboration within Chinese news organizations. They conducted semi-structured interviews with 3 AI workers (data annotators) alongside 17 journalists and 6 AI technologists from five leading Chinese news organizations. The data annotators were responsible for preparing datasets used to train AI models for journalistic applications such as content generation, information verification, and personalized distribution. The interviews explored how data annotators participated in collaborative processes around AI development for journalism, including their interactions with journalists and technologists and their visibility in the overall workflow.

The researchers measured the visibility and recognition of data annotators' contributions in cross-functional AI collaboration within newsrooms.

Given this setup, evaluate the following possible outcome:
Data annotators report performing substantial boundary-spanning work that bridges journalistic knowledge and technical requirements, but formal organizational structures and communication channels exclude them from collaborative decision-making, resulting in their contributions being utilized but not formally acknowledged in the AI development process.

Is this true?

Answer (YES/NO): NO